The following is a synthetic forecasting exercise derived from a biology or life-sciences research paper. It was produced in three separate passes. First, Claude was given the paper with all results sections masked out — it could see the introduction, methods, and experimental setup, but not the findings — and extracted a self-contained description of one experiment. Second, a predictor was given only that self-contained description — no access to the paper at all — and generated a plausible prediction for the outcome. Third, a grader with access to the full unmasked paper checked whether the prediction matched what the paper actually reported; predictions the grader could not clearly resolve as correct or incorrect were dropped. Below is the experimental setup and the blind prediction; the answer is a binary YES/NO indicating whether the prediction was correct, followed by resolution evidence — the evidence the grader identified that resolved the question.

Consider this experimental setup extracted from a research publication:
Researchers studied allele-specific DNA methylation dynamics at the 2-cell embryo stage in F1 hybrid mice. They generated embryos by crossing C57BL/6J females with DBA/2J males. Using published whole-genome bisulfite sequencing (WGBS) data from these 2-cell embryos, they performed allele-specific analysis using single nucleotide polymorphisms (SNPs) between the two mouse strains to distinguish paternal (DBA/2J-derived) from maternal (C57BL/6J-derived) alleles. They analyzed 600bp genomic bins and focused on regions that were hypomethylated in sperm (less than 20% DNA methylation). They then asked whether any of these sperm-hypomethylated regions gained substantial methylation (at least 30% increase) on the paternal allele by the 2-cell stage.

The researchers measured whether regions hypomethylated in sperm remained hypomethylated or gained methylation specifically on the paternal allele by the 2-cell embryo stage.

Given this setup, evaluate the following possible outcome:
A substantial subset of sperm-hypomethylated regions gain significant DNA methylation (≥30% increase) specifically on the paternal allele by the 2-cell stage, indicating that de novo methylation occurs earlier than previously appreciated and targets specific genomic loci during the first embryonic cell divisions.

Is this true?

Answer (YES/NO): NO